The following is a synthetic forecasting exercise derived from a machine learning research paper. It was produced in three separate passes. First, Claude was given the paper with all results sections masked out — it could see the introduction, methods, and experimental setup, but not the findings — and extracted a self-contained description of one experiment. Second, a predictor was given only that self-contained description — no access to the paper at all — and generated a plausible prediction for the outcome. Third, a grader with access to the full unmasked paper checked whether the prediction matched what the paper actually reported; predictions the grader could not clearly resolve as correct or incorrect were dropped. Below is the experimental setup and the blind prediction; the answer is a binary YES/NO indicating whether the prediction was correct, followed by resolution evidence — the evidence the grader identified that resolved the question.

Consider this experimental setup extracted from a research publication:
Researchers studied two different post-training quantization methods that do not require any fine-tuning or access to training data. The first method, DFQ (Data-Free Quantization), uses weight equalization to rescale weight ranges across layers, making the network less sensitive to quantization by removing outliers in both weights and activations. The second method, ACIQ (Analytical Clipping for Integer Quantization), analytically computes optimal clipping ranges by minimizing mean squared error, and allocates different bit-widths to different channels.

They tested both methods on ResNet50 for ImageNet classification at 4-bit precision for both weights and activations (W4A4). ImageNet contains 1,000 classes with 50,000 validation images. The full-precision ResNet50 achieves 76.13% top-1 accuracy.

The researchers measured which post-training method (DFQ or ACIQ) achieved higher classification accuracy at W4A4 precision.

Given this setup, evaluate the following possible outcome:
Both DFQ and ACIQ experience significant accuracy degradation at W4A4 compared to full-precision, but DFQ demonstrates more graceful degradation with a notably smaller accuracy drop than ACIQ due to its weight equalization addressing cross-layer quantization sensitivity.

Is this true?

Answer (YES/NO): NO